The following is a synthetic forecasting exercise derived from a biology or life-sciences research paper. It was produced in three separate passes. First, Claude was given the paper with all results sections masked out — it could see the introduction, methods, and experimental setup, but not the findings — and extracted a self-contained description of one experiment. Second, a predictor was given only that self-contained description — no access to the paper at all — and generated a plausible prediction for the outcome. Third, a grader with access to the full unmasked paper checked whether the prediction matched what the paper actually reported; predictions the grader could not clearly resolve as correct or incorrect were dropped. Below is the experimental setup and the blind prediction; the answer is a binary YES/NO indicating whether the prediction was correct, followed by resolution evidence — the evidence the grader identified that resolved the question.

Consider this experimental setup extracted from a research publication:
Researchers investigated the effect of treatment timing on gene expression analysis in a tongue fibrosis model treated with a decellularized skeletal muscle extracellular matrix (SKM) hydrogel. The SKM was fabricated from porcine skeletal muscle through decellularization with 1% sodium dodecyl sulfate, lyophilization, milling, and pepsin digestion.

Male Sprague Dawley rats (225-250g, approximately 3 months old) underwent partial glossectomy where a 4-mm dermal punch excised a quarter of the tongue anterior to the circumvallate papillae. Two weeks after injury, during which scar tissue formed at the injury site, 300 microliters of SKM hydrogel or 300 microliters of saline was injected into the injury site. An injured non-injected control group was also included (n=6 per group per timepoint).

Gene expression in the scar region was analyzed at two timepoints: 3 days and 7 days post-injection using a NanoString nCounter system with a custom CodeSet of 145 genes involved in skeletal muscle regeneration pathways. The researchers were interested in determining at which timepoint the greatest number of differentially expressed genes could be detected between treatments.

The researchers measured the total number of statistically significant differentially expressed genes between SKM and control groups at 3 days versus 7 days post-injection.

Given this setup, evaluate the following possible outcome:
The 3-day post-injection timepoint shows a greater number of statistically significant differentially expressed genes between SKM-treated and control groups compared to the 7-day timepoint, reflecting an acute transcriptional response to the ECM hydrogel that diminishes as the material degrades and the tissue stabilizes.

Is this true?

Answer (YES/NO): NO